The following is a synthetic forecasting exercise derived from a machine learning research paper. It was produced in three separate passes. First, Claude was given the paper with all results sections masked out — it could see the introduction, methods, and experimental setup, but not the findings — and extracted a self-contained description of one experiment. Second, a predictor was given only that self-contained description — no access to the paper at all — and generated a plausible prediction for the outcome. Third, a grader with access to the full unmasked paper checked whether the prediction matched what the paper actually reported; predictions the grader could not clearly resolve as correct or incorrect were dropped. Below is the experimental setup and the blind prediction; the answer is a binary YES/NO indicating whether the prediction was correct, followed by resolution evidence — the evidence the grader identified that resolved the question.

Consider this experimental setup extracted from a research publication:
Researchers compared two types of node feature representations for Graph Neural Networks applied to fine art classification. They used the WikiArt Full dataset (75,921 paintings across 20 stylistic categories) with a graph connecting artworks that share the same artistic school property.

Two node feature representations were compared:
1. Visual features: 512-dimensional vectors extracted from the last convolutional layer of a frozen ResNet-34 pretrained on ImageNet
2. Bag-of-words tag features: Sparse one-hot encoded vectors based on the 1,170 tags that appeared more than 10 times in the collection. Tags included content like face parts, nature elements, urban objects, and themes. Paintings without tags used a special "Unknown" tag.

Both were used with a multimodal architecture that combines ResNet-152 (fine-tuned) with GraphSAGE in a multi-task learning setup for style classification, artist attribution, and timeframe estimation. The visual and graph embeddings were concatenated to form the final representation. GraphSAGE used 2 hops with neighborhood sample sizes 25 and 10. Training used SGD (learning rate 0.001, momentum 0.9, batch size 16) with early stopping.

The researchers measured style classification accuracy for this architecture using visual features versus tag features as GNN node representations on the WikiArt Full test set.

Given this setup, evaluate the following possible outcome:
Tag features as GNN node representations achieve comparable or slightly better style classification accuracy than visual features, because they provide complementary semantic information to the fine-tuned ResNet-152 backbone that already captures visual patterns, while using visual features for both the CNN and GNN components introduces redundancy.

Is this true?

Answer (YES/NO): NO